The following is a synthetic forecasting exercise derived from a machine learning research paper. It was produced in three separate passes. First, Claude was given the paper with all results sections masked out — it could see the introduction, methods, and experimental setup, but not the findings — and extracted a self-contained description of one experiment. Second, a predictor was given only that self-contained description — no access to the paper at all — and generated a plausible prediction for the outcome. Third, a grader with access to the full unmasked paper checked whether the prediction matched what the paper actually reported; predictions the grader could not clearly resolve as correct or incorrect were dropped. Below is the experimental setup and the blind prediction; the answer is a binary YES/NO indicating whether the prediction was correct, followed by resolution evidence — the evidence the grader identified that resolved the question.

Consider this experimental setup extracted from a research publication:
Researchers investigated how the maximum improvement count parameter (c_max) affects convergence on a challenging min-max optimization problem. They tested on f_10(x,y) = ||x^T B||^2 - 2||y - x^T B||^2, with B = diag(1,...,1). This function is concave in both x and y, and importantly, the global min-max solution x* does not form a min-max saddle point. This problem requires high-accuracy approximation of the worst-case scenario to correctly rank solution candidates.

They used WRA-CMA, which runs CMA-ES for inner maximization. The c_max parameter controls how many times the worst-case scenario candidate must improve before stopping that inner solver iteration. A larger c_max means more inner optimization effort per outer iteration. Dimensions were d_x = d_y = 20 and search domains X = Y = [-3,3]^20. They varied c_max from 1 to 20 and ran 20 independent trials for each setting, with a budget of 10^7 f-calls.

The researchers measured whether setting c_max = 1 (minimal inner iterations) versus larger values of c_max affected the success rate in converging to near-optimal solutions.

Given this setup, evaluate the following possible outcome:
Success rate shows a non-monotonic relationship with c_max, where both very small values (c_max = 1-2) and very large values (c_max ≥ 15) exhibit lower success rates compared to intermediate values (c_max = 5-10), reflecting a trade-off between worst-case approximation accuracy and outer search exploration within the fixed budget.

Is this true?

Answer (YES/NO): NO